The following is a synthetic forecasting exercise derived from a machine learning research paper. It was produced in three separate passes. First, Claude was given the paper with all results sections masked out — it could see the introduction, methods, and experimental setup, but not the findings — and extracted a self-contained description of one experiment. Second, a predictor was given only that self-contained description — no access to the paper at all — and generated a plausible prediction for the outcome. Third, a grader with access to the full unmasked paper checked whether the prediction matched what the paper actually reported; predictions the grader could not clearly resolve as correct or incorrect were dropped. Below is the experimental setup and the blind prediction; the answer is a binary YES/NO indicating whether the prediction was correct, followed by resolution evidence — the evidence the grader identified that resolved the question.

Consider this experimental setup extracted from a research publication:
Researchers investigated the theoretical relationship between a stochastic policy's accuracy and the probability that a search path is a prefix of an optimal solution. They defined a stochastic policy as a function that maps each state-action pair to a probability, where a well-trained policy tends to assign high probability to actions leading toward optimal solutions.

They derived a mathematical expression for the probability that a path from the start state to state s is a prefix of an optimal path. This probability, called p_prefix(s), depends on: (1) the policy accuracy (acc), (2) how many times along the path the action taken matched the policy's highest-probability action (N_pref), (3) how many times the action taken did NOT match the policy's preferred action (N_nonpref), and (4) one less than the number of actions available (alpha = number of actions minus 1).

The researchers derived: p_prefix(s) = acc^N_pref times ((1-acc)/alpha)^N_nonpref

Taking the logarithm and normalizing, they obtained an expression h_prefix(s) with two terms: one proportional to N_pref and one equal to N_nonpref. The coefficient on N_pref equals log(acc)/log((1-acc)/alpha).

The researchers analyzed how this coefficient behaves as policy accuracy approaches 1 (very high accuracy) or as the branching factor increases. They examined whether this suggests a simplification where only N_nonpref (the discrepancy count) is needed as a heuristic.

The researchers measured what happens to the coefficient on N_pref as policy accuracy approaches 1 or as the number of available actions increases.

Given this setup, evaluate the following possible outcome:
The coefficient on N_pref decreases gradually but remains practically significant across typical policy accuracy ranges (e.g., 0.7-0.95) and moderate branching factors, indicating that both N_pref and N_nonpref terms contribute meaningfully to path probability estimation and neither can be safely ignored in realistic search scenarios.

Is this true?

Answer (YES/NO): NO